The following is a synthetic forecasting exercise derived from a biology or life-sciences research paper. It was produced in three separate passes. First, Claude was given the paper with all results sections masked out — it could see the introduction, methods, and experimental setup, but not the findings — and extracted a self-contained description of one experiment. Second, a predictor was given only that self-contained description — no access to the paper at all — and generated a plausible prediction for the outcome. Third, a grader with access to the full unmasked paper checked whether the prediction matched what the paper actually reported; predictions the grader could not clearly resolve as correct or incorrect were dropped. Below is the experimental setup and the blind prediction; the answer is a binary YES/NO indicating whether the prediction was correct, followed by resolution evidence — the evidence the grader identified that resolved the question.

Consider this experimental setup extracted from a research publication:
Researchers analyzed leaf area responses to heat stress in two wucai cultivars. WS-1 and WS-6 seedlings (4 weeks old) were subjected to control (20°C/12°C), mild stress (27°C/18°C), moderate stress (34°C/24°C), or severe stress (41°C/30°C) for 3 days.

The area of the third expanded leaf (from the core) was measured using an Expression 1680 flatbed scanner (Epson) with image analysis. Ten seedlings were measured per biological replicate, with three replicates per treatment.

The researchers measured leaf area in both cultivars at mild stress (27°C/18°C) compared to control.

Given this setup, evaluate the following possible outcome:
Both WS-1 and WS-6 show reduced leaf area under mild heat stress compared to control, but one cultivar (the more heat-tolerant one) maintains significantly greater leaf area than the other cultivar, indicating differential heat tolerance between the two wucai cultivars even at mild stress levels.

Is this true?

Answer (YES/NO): NO